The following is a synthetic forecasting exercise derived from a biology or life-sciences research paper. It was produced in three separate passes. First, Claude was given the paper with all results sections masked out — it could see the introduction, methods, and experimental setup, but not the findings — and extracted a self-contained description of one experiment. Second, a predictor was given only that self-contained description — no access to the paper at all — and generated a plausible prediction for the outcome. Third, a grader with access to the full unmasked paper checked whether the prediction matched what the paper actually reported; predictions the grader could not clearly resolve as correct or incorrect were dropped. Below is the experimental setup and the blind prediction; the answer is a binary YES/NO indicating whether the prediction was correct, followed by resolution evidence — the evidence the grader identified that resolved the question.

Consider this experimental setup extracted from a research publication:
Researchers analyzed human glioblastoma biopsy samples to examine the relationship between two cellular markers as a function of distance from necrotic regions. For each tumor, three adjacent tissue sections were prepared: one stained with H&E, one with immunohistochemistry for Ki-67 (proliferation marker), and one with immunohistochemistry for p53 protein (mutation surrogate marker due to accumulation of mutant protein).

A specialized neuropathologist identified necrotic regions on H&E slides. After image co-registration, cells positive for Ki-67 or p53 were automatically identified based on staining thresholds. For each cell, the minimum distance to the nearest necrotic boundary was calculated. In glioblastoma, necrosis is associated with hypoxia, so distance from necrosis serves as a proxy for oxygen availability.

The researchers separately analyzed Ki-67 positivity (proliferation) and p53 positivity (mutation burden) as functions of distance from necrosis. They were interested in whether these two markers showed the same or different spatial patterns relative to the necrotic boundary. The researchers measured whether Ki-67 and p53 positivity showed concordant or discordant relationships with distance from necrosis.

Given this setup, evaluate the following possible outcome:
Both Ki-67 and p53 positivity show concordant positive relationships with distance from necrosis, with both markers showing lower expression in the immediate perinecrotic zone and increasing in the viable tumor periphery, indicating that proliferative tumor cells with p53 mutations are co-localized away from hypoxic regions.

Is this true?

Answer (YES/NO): NO